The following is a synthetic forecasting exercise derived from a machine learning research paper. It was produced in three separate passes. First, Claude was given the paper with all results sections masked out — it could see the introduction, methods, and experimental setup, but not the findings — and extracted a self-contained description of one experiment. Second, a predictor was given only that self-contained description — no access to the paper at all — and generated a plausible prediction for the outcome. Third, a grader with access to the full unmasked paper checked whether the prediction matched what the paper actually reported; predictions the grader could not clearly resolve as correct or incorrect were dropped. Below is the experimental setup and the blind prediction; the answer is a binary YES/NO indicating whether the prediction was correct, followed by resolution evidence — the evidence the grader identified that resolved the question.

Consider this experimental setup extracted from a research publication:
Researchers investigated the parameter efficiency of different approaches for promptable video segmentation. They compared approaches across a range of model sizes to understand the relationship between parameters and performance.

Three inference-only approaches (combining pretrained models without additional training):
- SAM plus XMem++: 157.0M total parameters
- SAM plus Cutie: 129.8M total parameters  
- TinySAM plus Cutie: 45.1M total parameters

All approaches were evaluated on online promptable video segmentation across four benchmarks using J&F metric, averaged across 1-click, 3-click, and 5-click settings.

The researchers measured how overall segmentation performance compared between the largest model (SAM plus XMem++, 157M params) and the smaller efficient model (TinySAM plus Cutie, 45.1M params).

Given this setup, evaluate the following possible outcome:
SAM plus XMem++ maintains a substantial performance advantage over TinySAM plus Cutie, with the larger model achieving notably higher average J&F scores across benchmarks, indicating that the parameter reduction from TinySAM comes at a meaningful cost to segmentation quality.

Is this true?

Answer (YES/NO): NO